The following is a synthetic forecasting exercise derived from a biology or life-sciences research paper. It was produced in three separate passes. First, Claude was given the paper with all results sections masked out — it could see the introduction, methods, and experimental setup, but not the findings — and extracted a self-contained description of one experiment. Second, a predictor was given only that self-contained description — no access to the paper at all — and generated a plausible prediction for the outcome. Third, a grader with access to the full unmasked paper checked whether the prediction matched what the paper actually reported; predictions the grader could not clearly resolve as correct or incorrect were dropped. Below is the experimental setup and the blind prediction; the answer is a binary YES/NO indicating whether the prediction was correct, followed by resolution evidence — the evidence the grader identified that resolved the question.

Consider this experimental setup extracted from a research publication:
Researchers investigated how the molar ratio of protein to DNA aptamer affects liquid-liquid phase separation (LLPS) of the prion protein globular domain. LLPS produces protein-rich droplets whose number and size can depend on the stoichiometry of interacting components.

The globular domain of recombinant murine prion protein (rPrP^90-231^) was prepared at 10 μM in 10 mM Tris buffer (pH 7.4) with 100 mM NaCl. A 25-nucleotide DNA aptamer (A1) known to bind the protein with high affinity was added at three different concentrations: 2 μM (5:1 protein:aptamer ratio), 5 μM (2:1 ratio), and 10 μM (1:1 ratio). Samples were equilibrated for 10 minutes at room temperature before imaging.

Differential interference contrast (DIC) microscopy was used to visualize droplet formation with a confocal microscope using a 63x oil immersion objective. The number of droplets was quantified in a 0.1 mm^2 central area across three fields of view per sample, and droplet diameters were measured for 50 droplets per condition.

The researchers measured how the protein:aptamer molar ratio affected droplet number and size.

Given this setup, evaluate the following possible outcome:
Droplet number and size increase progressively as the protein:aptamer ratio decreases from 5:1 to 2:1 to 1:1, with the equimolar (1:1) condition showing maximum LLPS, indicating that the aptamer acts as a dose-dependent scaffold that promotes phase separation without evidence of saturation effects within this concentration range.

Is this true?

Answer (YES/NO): NO